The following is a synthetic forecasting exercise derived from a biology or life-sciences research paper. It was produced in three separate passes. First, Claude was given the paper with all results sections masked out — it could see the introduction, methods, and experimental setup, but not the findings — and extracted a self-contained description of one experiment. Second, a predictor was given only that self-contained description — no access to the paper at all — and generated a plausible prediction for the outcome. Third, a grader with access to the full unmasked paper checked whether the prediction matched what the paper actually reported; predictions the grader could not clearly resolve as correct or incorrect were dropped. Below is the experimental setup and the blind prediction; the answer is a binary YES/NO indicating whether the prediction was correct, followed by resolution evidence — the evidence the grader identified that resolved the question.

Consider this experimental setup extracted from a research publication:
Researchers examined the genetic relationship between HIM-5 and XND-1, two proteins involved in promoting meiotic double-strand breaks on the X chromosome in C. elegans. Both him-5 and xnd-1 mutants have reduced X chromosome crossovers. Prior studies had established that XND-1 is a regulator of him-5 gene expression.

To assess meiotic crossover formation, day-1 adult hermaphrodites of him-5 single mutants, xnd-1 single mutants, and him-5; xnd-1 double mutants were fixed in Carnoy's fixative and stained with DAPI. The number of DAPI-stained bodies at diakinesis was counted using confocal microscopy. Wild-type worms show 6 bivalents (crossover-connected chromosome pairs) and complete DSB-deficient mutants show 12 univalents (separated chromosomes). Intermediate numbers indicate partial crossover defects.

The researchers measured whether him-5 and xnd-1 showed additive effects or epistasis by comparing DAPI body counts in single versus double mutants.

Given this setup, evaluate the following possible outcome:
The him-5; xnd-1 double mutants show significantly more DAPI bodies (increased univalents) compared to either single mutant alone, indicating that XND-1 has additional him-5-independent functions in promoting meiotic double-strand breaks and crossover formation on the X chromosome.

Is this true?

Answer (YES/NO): NO